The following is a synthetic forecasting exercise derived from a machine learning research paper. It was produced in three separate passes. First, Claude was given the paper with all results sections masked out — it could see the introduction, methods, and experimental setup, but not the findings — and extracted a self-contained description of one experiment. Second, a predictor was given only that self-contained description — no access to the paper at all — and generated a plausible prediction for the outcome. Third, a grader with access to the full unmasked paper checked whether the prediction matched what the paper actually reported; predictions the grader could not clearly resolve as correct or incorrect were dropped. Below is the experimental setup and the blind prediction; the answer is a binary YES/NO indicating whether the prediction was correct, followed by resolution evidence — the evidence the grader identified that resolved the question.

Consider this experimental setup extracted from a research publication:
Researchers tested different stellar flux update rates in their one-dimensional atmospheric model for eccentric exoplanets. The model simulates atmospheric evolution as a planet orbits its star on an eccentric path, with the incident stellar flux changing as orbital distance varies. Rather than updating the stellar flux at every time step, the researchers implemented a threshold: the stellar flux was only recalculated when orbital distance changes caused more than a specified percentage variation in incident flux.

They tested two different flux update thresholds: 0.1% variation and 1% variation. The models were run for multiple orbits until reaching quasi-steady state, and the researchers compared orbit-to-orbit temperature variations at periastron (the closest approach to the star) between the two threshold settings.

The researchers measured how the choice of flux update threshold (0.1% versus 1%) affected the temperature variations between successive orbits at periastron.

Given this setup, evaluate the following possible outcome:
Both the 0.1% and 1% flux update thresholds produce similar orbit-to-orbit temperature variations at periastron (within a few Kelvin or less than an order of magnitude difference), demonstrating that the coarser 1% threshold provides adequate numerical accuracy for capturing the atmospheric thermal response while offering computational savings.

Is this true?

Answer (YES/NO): NO